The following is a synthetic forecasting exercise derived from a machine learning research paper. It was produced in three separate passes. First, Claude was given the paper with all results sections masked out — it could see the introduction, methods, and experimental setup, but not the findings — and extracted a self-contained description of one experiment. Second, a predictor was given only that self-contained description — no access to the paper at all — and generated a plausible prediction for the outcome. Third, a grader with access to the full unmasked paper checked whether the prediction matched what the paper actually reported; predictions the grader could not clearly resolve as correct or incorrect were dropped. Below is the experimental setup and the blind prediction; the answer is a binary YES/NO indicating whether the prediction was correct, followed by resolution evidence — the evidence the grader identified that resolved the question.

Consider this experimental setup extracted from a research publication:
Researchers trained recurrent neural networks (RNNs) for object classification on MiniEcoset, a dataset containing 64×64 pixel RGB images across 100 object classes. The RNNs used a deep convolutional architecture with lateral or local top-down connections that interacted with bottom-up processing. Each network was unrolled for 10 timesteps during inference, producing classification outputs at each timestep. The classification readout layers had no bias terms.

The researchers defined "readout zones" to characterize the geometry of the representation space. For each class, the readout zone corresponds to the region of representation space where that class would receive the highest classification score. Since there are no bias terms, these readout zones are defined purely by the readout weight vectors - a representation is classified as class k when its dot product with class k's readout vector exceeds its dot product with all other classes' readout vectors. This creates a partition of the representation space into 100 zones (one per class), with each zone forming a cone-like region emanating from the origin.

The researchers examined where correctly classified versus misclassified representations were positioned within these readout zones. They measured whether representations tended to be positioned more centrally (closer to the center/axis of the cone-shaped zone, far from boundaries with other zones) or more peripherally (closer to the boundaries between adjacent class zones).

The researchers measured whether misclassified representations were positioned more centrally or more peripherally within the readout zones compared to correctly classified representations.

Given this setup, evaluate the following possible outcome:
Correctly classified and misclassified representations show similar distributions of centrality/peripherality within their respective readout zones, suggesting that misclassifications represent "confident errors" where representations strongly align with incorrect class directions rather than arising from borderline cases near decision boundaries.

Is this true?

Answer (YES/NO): NO